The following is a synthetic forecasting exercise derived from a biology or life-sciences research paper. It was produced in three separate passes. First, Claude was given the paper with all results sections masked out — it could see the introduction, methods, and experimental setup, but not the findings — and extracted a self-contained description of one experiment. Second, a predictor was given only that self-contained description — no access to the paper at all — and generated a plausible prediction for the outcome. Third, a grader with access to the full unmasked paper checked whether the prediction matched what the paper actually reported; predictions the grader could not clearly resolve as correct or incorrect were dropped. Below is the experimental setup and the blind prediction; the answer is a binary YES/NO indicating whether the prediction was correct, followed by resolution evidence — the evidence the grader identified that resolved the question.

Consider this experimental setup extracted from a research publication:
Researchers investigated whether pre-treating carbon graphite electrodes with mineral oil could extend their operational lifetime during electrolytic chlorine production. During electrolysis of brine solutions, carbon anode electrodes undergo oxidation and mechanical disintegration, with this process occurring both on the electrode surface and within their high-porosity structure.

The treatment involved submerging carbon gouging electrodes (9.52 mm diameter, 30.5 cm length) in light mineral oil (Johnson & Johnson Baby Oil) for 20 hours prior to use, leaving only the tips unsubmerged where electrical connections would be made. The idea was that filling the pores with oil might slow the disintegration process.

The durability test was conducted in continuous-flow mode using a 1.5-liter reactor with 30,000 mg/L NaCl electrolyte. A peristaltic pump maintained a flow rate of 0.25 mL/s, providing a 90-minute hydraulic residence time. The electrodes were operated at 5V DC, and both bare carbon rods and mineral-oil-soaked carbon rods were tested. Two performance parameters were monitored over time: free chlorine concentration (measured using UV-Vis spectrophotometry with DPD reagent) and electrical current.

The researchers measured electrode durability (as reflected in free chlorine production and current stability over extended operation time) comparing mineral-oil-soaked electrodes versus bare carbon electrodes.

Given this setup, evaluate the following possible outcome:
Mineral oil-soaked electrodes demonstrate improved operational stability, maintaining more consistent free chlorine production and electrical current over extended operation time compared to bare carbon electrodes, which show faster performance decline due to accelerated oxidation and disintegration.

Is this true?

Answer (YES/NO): NO